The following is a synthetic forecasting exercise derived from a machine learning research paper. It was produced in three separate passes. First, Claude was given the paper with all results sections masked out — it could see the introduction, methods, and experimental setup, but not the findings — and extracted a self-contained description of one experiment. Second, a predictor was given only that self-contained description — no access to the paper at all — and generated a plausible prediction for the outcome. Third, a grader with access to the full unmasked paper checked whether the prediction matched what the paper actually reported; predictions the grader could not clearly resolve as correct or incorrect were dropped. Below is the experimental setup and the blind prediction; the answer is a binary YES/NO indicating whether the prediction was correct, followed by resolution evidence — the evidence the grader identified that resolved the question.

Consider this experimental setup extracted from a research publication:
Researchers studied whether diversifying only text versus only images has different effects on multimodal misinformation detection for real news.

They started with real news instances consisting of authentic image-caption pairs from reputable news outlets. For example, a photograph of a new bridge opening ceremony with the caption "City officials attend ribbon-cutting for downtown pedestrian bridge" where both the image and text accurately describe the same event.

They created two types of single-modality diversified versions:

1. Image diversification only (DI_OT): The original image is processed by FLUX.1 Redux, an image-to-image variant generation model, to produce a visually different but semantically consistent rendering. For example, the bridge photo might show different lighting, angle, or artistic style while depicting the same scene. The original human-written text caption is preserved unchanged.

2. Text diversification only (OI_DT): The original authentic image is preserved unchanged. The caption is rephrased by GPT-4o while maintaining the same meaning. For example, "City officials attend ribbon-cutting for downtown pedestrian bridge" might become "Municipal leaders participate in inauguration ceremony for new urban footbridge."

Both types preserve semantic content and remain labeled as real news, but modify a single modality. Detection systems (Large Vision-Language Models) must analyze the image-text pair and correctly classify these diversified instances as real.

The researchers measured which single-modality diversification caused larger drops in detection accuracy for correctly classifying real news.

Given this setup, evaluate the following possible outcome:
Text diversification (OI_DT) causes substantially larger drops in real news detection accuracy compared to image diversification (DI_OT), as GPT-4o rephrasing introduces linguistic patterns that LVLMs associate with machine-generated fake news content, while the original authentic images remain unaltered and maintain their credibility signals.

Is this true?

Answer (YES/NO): NO